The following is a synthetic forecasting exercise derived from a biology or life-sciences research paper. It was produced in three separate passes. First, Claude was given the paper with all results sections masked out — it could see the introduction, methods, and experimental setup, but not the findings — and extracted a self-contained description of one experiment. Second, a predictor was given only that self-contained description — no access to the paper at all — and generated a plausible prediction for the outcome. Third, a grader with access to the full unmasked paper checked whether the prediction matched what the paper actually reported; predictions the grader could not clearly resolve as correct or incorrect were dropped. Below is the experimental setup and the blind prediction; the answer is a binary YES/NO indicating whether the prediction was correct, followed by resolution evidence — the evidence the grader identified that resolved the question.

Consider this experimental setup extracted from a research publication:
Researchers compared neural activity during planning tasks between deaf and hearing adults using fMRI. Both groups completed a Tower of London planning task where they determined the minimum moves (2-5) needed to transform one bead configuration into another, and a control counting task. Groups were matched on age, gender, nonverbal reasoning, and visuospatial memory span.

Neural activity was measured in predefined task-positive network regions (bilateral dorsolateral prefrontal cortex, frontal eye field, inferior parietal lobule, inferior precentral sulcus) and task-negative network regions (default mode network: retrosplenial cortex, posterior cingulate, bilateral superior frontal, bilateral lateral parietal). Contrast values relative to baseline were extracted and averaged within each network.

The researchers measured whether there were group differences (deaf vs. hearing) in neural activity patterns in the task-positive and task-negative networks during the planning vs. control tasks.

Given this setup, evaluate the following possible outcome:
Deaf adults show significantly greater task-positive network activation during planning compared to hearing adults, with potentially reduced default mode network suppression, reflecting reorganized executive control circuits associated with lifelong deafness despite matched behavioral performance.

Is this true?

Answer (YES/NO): NO